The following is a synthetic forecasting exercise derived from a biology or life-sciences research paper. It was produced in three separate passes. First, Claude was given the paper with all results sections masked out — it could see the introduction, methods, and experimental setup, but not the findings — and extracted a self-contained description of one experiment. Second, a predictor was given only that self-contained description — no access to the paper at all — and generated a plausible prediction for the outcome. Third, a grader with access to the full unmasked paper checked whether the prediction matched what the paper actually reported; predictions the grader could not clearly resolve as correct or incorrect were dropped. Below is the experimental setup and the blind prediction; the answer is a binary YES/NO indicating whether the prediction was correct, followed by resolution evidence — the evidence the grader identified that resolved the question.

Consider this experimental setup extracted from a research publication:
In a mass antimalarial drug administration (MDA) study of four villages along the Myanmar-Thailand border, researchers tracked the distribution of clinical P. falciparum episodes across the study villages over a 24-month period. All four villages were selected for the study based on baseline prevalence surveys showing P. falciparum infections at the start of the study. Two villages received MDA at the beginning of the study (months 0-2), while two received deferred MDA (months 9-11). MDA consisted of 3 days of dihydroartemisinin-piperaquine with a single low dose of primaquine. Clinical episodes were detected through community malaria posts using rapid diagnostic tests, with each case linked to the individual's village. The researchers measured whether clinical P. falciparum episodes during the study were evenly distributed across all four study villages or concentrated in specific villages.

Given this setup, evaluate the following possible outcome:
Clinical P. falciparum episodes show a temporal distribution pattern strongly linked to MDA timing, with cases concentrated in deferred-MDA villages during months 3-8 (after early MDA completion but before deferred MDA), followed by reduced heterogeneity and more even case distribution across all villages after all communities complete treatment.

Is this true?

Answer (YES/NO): NO